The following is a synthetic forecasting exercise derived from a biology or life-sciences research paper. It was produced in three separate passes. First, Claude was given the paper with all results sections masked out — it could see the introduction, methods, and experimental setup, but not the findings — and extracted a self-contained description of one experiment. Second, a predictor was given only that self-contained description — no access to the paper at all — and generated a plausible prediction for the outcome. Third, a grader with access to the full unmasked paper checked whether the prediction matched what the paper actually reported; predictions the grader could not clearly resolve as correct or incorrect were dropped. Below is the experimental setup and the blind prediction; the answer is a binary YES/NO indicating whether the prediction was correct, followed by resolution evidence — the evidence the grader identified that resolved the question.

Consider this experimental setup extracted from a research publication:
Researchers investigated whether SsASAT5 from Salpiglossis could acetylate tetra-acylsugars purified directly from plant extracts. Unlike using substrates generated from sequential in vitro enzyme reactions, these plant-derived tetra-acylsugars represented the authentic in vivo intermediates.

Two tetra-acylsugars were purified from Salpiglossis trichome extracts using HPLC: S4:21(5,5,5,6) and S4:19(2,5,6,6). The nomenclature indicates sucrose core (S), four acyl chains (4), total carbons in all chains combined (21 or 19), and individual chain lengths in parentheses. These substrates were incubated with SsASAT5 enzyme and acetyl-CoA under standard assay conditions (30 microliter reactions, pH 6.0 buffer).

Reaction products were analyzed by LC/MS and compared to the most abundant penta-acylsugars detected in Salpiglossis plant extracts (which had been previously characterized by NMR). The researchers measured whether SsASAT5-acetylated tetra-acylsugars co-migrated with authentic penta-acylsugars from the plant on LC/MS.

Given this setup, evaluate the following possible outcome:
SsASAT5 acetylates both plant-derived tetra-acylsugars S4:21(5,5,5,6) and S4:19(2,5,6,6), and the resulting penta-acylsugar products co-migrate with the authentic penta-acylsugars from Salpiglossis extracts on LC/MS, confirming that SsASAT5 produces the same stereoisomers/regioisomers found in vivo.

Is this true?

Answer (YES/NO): YES